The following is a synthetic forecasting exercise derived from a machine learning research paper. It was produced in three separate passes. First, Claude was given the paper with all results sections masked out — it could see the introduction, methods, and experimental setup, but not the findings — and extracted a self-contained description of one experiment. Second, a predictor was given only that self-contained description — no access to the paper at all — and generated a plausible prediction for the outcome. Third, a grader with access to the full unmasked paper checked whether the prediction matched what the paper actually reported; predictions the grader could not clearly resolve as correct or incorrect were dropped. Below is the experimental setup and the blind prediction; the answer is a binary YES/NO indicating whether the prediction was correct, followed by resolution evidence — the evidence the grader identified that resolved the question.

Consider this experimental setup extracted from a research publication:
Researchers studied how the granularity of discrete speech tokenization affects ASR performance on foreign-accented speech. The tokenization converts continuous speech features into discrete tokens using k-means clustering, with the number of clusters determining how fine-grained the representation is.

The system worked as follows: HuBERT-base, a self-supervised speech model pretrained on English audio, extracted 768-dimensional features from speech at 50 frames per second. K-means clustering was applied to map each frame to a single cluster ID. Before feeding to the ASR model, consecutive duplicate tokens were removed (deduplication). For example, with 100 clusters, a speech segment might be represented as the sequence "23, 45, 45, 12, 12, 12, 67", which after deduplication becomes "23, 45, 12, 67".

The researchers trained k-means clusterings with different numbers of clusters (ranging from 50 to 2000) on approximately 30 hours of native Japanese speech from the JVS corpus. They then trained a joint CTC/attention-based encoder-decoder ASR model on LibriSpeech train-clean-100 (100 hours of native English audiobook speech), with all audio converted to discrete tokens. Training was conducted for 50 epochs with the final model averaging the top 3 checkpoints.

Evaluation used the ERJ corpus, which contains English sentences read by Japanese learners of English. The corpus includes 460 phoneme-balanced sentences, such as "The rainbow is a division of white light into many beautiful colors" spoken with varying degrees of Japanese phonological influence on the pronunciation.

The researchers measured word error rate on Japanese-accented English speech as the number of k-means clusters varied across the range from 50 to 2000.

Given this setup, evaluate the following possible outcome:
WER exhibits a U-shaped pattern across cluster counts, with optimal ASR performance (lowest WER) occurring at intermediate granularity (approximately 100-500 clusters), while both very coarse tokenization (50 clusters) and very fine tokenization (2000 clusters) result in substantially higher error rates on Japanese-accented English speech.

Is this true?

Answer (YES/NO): NO